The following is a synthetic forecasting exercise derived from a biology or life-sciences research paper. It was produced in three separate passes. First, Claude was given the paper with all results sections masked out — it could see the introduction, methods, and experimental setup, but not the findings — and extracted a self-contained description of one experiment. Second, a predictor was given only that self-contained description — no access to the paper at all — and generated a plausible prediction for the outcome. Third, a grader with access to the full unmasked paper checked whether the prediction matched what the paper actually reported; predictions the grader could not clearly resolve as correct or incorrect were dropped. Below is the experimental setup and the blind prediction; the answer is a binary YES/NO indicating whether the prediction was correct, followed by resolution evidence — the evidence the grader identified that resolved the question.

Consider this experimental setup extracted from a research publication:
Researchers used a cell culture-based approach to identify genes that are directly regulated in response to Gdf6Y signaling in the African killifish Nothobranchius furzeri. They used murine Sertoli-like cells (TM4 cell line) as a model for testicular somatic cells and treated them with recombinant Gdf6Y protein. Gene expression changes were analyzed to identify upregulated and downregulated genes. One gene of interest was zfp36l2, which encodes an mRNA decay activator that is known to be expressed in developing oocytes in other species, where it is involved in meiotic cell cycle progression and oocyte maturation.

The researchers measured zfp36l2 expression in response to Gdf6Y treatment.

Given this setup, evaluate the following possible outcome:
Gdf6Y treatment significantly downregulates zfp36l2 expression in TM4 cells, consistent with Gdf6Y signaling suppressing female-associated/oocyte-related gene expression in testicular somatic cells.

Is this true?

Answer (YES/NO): YES